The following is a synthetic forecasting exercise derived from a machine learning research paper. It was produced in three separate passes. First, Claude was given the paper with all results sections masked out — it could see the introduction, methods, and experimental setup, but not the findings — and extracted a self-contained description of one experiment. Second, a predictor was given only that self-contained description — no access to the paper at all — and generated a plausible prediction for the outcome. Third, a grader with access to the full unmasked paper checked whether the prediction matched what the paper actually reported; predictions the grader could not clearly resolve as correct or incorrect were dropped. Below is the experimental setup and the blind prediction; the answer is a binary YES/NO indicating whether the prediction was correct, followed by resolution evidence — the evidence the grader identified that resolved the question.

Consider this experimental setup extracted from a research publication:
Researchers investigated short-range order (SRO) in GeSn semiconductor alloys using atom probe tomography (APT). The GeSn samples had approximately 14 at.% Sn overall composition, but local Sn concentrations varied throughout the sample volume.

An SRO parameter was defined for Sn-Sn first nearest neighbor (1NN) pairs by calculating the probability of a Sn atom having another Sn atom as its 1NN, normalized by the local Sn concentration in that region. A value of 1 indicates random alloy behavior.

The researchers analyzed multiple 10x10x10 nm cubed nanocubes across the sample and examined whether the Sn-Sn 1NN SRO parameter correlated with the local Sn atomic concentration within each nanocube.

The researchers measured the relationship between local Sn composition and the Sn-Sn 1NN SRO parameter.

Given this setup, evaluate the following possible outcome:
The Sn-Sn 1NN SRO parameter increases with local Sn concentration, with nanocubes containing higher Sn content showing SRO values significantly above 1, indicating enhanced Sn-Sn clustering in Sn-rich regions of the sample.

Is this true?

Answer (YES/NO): NO